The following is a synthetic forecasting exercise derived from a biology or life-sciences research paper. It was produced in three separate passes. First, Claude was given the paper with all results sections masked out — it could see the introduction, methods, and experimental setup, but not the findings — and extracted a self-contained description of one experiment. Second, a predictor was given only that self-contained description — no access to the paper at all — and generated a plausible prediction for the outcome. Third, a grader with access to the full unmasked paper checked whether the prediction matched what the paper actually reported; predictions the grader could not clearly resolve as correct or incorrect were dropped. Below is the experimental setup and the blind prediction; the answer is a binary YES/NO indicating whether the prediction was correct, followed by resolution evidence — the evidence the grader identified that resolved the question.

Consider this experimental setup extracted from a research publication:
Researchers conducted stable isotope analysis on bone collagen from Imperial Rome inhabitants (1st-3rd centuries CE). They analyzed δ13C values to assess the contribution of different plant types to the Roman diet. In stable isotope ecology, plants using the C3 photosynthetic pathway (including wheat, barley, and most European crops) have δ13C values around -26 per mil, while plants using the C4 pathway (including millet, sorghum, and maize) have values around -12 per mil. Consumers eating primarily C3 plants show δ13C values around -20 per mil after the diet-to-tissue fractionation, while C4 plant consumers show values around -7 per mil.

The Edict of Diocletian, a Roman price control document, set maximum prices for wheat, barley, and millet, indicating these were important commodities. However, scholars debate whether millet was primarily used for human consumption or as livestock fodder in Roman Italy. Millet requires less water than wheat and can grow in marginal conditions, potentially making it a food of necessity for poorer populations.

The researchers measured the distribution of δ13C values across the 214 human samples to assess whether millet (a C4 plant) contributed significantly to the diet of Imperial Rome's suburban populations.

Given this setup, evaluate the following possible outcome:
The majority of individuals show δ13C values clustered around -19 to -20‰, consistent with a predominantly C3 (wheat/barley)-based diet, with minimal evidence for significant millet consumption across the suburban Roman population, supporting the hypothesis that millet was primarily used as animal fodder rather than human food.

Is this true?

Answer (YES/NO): YES